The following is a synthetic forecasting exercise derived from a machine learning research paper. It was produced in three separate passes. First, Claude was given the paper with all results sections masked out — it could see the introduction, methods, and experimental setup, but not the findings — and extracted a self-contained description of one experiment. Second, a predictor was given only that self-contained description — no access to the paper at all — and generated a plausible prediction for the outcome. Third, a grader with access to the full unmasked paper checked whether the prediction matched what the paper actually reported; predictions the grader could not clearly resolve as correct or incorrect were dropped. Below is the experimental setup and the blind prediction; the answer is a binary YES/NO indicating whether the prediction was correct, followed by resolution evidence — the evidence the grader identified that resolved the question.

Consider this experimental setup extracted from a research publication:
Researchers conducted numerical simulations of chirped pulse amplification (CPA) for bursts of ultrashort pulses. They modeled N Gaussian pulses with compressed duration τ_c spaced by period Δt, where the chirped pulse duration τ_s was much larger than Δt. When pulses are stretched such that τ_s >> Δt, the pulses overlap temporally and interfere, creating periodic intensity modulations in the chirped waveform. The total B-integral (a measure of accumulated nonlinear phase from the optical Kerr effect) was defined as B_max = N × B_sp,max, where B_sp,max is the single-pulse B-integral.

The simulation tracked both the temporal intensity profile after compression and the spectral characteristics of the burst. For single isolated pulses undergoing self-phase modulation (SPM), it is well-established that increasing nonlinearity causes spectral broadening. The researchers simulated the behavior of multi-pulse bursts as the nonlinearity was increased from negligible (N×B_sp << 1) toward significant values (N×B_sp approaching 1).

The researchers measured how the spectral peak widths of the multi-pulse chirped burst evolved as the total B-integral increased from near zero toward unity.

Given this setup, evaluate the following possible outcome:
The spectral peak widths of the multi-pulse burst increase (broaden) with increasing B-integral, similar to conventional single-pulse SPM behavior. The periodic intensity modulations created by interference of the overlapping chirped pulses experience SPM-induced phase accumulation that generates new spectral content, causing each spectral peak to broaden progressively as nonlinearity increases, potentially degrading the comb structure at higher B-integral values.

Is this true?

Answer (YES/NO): NO